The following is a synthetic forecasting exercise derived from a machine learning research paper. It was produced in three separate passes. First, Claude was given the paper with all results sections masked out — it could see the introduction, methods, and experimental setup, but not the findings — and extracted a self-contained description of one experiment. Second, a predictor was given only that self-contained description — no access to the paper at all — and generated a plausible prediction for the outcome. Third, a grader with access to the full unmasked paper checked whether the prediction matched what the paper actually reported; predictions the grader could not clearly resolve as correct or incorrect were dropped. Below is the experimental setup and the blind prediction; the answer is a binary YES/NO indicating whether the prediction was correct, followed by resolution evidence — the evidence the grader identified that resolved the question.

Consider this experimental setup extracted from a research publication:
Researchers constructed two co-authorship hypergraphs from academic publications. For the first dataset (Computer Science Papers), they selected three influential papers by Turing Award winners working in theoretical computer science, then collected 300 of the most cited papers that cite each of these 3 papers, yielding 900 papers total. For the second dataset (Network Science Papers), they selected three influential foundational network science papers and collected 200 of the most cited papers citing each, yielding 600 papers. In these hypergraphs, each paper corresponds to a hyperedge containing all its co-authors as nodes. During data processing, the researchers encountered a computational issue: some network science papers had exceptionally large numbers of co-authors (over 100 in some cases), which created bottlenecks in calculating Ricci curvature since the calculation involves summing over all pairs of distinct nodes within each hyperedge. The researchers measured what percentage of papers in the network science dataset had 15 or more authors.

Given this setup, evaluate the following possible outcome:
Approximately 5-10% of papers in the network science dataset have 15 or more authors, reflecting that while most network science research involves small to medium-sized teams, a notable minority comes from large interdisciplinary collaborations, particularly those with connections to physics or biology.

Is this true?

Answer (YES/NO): NO